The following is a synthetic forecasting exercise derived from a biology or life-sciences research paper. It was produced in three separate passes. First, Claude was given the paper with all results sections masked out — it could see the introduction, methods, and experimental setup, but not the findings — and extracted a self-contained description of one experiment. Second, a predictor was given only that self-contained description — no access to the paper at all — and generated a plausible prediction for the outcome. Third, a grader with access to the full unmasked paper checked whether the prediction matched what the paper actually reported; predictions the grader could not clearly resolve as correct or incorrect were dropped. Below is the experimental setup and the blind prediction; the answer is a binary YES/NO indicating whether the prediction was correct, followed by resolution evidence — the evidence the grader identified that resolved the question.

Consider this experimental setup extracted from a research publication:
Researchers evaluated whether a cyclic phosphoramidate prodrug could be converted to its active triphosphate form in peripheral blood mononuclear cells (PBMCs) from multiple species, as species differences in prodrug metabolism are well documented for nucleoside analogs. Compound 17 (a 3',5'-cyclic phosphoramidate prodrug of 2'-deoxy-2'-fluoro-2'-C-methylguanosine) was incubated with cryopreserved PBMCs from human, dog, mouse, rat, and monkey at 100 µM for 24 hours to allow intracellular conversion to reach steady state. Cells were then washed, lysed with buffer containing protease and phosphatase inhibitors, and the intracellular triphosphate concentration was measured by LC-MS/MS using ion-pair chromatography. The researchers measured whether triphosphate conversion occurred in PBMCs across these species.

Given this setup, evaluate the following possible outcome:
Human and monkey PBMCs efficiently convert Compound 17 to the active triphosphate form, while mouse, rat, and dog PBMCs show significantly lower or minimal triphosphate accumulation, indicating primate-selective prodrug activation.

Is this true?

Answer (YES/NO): NO